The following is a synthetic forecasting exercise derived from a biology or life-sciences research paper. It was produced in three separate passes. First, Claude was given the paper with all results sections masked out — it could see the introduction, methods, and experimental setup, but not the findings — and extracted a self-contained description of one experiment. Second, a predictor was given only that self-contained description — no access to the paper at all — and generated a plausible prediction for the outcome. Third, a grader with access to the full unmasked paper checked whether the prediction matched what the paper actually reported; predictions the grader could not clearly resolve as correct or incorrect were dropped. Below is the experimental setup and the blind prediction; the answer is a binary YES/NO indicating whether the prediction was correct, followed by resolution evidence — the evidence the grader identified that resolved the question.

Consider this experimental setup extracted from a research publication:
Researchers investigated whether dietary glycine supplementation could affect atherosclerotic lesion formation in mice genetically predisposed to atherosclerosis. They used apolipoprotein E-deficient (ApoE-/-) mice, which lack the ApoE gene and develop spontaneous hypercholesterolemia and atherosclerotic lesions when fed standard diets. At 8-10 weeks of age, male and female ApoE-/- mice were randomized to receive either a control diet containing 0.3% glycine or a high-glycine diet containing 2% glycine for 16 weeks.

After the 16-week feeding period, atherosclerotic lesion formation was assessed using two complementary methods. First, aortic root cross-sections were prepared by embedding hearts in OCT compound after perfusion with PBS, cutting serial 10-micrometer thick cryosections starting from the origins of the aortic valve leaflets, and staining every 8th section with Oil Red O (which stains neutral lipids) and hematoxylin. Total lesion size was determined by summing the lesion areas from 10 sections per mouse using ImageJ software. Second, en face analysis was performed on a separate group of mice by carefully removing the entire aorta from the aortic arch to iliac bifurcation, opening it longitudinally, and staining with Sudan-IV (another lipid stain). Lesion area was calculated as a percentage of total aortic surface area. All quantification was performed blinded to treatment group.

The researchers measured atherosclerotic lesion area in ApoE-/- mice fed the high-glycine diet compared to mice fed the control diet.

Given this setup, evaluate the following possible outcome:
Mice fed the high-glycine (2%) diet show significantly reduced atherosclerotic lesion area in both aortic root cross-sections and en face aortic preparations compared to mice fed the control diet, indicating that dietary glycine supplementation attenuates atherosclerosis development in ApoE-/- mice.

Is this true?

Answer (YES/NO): NO